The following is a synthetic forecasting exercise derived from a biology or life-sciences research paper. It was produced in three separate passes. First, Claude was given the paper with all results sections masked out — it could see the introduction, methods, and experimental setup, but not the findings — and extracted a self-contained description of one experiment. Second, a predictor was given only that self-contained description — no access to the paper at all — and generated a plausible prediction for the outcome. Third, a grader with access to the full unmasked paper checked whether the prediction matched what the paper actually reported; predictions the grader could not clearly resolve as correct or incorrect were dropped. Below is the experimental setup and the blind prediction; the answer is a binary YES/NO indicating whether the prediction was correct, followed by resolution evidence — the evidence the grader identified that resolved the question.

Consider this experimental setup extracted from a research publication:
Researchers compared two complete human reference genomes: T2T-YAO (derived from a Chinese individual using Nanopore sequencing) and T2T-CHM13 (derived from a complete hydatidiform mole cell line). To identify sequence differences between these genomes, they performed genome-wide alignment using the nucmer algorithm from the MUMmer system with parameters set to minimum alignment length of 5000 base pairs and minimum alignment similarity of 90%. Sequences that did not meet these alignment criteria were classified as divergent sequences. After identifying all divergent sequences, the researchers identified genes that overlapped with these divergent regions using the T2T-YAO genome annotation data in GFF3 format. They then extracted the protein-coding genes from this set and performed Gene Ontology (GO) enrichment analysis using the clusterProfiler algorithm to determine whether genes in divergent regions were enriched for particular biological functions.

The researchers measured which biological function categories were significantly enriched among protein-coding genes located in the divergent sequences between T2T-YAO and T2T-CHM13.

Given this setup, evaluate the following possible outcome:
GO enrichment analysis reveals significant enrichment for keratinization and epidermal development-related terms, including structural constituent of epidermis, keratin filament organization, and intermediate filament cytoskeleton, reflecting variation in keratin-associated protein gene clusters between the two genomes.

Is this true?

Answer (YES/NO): NO